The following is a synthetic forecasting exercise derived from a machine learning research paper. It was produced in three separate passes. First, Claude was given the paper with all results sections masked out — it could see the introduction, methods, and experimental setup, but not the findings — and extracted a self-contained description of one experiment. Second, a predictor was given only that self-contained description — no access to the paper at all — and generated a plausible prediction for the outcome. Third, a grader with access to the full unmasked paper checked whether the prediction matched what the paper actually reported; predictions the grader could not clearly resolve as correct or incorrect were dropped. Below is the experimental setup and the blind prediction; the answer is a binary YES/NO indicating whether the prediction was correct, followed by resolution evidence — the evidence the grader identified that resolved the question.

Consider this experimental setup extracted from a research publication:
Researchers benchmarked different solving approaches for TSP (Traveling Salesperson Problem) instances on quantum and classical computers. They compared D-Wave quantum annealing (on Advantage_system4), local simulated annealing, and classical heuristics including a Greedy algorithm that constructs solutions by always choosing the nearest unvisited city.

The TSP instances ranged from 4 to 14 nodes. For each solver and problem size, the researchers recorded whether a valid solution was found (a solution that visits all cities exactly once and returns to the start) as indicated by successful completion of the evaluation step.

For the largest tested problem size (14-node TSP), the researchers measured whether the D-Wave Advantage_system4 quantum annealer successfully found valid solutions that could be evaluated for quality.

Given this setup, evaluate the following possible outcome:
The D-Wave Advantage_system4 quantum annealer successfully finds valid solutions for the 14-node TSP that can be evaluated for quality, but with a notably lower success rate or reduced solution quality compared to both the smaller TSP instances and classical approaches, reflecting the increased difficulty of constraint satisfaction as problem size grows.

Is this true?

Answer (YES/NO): NO